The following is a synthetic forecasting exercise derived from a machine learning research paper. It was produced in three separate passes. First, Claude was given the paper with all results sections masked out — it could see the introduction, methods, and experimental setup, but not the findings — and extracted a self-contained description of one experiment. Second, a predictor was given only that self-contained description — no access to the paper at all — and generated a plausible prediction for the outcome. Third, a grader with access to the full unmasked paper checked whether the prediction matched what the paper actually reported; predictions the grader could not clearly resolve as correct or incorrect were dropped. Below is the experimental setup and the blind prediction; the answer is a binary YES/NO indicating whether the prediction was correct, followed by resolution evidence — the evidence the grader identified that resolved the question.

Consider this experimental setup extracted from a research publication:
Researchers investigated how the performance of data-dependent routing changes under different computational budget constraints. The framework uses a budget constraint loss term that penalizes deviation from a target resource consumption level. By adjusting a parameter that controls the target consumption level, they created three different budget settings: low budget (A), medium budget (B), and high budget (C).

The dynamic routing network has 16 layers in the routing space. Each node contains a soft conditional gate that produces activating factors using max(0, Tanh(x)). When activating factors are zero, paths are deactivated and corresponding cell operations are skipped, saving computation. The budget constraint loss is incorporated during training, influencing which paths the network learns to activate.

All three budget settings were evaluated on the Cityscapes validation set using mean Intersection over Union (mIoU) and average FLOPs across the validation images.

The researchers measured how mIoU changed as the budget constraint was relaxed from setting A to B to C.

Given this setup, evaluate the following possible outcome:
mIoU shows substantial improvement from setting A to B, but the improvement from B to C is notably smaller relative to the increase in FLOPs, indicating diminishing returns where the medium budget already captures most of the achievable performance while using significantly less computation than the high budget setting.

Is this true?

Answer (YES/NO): NO